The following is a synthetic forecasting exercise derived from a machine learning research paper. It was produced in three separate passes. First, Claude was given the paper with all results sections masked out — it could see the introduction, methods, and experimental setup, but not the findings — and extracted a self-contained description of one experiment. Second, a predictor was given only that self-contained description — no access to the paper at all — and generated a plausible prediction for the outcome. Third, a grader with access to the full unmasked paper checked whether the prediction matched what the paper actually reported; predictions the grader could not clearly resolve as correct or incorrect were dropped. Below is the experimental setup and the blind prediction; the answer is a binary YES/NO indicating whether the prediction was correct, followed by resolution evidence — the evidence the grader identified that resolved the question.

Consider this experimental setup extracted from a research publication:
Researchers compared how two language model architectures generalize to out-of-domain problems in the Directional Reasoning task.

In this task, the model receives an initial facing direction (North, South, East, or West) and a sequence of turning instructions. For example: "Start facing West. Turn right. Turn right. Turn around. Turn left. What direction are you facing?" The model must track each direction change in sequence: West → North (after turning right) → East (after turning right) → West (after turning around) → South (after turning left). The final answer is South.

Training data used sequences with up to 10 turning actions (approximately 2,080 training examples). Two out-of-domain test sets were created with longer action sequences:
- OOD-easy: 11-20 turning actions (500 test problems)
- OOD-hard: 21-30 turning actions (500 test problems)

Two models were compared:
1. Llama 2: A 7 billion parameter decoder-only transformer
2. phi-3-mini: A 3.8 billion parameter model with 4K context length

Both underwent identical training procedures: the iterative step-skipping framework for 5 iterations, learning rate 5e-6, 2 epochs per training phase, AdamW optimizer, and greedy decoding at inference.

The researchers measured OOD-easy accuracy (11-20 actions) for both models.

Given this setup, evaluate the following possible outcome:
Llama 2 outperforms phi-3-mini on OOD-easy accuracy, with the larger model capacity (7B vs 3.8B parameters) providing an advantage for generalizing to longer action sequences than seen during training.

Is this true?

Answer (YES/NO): NO